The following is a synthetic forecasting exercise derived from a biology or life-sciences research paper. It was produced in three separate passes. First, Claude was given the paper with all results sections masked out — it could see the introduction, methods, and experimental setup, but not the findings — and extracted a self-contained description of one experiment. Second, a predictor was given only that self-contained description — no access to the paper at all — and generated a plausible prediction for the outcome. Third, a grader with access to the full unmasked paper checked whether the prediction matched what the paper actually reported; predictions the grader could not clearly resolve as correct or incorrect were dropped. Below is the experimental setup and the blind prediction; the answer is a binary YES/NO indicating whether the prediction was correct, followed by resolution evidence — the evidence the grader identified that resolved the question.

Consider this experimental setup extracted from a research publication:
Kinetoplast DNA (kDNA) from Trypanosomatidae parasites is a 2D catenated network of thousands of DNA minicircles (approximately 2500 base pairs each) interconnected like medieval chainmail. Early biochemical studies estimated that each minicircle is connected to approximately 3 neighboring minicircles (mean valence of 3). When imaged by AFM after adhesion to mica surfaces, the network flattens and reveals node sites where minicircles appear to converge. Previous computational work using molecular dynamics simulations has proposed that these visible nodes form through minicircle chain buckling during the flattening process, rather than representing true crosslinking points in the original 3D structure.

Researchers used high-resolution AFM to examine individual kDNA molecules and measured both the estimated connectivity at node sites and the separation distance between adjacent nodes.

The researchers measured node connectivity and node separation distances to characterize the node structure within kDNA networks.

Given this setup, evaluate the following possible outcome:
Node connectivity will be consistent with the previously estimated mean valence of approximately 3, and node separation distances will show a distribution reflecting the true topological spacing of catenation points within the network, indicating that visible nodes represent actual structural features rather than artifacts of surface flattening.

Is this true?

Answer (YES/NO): NO